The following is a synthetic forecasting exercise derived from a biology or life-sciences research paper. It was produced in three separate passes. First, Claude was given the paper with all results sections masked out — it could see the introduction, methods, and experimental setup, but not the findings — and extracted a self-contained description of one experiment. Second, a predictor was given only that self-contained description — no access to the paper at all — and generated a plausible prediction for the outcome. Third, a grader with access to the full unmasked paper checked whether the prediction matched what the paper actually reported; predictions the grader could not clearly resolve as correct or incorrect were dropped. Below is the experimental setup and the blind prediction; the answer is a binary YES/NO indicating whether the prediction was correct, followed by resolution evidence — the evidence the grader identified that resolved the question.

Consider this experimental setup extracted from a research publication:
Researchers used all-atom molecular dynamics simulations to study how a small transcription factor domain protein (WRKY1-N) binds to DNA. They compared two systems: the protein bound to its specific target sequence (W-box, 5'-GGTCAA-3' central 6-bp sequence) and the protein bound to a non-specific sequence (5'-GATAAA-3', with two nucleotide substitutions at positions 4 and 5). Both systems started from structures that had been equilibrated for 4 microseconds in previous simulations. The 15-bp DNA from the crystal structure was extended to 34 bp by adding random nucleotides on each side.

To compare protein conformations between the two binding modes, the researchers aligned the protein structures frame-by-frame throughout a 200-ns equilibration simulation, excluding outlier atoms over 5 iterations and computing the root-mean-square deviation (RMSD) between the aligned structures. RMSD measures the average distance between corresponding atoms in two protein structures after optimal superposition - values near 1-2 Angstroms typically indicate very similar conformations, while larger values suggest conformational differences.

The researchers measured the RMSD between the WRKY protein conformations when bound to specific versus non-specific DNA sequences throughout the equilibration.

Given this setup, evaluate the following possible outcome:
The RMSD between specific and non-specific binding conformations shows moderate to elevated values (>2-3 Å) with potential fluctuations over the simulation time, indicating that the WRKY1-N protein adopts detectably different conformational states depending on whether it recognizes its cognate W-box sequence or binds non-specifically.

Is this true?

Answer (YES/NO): NO